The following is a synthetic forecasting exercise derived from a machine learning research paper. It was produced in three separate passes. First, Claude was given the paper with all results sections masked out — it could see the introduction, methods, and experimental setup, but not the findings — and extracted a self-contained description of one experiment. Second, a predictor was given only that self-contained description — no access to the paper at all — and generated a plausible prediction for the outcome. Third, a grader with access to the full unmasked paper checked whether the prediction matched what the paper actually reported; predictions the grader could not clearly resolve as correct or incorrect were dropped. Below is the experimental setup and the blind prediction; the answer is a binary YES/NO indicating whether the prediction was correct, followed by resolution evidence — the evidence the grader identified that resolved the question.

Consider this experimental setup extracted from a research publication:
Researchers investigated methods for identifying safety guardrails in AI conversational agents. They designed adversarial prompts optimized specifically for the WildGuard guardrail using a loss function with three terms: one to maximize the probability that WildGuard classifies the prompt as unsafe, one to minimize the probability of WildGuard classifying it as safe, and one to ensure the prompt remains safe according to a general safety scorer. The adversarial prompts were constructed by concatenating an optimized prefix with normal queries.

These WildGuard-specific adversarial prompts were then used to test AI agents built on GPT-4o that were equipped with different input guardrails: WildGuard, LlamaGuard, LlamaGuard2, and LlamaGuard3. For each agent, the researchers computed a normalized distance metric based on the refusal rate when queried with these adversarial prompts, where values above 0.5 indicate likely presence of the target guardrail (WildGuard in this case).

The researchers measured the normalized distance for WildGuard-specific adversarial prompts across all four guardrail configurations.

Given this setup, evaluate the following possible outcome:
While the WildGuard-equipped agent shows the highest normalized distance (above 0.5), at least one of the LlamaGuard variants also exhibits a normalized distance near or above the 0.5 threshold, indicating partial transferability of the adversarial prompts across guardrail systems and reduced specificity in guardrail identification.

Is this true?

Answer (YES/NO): NO